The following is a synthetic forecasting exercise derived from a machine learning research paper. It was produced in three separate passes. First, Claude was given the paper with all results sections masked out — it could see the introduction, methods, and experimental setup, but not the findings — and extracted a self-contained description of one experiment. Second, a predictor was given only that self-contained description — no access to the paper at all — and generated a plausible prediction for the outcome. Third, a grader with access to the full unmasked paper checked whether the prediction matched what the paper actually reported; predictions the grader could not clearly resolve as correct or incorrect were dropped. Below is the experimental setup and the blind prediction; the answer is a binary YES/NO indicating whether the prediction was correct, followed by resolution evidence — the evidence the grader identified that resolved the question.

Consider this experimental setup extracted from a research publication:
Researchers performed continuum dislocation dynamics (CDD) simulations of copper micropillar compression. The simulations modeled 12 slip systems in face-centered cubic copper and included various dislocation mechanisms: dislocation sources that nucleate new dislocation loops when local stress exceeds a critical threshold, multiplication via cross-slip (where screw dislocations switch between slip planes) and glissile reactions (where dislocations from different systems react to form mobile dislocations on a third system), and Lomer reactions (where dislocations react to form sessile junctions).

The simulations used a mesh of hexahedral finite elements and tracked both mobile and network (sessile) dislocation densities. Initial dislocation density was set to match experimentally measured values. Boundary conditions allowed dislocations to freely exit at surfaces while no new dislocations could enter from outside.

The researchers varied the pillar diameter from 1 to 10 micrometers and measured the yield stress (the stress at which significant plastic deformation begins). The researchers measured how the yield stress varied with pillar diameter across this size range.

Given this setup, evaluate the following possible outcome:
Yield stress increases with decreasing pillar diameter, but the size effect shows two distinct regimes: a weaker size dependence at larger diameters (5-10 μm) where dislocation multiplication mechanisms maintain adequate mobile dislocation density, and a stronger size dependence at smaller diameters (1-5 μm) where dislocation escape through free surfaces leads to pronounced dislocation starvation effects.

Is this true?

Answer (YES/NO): NO